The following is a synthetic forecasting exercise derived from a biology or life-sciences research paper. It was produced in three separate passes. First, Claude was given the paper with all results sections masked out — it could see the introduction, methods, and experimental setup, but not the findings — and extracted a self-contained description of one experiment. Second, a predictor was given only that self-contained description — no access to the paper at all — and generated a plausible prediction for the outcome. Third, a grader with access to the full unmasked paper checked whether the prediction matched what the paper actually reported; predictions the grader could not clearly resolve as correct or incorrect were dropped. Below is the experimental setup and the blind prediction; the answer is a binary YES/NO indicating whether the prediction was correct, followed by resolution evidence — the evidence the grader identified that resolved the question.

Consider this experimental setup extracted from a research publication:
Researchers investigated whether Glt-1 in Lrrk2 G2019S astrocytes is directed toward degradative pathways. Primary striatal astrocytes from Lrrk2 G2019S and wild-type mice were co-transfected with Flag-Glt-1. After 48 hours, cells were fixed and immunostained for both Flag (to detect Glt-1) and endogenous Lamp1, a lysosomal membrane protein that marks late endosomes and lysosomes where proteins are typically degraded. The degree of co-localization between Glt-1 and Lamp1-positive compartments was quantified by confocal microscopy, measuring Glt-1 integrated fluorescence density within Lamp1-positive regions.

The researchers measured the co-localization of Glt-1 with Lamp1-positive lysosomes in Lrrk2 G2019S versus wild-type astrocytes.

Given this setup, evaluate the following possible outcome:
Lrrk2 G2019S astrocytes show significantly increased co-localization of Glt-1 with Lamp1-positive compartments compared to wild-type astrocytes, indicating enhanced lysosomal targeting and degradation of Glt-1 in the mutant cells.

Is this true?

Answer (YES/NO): NO